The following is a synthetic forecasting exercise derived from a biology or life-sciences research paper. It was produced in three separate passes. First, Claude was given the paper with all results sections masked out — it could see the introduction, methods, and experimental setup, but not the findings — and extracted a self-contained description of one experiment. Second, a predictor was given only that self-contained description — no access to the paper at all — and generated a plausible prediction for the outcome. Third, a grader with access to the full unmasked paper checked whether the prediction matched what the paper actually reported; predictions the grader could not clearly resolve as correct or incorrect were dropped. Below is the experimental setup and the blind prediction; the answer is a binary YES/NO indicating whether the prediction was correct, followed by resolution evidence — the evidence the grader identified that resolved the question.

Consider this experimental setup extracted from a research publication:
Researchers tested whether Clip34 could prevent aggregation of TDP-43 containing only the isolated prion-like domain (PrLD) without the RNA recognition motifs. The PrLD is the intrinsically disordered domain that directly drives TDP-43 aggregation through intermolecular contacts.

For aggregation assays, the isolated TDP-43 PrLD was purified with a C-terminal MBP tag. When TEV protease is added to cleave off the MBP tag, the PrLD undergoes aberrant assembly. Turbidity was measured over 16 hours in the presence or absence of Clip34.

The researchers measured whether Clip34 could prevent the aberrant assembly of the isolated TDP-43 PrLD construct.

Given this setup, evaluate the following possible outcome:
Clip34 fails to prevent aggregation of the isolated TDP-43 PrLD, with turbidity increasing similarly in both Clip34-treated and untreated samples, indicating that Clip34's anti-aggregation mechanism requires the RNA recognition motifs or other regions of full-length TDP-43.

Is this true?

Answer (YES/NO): YES